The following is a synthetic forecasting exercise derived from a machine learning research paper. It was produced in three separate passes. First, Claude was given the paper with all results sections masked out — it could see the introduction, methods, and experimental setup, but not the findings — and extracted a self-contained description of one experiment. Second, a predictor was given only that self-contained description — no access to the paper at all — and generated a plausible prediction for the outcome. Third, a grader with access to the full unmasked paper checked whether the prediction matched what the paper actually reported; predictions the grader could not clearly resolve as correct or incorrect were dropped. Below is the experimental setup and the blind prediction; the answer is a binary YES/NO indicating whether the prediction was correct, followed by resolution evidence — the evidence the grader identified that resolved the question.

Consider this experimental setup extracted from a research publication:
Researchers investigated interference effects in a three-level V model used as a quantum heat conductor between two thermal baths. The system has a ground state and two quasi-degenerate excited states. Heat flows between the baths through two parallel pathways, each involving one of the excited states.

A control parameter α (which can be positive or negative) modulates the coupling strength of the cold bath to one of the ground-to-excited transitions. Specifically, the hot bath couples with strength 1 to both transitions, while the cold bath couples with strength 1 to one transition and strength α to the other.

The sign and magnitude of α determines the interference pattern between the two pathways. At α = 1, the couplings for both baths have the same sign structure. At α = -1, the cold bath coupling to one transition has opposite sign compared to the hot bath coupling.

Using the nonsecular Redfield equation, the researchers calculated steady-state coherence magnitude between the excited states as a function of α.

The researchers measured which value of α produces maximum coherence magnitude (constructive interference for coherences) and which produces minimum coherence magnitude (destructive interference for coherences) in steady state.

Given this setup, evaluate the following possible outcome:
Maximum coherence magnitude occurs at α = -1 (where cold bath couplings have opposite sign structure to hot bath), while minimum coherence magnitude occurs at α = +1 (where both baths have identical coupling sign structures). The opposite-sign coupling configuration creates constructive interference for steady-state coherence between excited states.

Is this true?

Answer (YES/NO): YES